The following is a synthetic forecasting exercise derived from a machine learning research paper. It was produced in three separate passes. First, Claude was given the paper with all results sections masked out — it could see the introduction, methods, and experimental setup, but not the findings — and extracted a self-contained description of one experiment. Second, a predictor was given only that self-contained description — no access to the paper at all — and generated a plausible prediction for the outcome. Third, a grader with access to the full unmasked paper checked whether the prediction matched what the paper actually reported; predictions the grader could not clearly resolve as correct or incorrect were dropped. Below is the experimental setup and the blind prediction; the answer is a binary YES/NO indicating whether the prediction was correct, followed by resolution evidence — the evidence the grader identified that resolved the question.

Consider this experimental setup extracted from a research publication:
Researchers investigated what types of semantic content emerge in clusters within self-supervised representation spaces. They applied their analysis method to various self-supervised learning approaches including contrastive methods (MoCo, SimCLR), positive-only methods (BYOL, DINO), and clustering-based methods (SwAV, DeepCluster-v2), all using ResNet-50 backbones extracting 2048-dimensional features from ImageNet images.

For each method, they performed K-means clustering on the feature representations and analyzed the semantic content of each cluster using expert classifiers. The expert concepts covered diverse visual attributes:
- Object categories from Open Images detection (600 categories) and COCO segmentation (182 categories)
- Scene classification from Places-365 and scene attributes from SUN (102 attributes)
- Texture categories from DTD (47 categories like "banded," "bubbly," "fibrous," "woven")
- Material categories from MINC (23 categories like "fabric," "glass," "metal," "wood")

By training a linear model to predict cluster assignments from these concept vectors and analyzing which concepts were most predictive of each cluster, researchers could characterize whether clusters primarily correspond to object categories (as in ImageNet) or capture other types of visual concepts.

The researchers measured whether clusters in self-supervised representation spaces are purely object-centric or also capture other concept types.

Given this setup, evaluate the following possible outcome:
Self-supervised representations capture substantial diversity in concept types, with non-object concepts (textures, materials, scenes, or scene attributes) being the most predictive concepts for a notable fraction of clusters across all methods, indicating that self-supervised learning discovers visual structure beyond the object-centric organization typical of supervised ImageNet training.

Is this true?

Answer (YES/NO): YES